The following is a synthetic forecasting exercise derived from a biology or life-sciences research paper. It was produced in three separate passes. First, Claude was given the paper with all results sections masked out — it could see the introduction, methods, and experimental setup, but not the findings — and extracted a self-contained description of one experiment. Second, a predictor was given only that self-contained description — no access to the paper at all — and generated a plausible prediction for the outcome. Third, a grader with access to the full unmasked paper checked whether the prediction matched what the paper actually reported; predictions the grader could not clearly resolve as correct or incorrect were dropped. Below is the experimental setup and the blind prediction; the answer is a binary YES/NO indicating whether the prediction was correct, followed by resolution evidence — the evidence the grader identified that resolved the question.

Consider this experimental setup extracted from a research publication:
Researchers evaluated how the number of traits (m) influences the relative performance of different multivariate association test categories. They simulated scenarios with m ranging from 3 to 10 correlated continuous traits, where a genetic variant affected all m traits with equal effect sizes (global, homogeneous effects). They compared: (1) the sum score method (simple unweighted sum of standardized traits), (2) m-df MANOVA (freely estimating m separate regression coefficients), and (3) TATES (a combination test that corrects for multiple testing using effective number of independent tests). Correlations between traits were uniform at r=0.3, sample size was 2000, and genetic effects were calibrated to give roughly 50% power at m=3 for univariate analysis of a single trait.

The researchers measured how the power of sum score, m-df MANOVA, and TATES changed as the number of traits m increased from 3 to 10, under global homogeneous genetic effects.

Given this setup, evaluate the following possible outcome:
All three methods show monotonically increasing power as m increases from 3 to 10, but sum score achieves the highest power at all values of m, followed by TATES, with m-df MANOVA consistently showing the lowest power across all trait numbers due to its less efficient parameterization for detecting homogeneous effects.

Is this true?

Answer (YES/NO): NO